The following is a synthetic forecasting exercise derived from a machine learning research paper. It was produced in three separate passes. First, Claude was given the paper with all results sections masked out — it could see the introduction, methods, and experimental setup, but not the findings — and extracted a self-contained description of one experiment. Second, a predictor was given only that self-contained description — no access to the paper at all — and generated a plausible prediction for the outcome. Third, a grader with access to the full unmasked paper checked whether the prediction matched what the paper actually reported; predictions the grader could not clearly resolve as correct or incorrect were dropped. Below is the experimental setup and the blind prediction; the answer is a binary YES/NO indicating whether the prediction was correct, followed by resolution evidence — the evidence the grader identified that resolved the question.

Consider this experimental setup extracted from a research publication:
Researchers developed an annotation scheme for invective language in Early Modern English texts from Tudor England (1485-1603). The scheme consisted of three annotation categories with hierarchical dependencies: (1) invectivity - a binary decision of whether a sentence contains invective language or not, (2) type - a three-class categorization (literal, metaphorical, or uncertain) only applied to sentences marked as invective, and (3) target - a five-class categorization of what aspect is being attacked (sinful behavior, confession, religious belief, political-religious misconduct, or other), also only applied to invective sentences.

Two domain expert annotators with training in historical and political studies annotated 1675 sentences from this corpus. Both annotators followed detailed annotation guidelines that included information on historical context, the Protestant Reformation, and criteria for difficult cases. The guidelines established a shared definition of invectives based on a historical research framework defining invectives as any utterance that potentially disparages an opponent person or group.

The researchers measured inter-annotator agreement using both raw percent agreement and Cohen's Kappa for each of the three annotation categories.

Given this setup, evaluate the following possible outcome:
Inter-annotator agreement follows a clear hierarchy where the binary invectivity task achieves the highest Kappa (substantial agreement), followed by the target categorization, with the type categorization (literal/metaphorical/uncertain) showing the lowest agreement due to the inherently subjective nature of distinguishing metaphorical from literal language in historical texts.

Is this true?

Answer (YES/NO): NO